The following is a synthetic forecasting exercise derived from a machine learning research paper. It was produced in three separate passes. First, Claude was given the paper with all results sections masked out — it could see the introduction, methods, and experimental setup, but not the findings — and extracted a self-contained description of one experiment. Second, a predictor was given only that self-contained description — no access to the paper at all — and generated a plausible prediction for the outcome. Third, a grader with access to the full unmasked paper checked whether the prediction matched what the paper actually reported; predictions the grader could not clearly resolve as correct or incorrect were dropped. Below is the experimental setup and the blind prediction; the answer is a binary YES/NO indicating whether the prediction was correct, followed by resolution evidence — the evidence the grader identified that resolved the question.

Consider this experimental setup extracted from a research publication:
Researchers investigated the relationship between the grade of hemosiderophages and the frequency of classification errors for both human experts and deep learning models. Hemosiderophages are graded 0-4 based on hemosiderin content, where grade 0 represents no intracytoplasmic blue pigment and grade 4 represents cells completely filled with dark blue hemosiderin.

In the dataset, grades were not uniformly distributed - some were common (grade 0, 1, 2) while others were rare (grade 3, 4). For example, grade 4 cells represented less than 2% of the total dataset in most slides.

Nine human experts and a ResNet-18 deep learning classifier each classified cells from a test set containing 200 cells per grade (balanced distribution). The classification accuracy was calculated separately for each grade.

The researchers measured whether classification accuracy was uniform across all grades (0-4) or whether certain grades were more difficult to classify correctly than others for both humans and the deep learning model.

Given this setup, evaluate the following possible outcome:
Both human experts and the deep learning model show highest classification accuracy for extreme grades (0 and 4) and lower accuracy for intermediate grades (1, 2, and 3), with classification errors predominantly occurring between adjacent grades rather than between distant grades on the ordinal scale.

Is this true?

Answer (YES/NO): NO